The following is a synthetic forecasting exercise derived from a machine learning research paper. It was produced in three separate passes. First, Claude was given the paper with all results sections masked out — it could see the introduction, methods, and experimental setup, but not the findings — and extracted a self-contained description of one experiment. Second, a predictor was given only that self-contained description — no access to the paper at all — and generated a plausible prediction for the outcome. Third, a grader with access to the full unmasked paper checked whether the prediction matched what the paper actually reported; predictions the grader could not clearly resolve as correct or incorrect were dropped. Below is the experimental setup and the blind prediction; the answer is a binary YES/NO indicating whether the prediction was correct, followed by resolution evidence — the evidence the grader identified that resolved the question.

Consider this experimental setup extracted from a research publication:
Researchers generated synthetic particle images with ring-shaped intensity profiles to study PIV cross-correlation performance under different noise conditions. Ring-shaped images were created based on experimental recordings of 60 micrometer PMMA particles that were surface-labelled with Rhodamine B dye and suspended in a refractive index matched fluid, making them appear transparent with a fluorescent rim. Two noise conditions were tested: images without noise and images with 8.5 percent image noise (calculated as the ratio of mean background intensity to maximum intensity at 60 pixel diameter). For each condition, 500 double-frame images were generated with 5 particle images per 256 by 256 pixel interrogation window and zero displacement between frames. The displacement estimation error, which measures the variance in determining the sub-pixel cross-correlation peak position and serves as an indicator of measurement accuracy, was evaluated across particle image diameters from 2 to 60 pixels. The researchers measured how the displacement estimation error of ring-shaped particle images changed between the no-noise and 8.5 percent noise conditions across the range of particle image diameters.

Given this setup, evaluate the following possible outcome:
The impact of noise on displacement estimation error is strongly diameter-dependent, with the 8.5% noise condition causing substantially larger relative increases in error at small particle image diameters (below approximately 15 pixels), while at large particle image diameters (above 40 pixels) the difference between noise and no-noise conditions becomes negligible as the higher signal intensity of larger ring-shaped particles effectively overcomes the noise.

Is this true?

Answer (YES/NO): NO